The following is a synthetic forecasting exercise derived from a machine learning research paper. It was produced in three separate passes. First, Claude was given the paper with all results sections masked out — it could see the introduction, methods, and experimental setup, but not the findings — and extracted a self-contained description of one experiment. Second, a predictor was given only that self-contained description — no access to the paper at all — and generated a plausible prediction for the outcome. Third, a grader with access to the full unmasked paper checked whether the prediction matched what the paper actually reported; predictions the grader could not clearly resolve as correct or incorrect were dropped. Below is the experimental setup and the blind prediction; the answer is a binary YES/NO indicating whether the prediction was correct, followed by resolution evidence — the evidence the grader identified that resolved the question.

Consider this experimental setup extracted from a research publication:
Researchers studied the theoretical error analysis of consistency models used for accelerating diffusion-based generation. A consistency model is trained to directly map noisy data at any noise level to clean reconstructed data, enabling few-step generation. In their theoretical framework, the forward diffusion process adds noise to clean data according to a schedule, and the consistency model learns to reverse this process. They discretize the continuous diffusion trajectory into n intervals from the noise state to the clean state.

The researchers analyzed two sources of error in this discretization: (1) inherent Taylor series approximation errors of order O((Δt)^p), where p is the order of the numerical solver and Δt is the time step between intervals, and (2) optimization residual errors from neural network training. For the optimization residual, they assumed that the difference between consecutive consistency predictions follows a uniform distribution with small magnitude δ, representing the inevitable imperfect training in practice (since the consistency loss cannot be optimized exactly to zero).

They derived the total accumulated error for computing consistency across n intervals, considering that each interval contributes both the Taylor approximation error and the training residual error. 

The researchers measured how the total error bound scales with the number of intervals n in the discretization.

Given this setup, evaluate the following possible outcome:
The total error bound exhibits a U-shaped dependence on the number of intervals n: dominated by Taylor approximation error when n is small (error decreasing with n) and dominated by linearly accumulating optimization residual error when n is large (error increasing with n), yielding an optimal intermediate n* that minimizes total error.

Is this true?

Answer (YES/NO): NO